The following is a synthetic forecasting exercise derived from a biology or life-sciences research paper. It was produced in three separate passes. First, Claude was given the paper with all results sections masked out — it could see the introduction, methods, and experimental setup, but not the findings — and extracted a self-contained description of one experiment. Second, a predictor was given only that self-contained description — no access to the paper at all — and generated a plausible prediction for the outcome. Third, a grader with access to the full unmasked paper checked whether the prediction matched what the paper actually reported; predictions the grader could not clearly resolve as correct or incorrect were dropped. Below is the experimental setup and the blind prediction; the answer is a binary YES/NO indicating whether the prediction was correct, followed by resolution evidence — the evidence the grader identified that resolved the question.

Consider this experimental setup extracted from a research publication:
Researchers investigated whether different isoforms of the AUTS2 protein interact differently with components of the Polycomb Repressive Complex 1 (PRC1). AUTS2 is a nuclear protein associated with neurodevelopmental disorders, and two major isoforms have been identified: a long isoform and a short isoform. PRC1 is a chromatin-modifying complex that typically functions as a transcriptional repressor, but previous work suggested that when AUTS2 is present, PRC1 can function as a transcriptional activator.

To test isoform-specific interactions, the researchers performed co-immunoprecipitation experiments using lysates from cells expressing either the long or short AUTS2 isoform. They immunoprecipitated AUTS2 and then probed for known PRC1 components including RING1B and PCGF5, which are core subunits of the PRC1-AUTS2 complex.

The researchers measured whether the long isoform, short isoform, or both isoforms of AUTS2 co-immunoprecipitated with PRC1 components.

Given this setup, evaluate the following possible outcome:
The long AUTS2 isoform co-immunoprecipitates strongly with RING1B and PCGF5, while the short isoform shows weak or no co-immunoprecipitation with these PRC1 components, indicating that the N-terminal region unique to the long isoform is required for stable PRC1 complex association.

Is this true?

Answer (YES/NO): YES